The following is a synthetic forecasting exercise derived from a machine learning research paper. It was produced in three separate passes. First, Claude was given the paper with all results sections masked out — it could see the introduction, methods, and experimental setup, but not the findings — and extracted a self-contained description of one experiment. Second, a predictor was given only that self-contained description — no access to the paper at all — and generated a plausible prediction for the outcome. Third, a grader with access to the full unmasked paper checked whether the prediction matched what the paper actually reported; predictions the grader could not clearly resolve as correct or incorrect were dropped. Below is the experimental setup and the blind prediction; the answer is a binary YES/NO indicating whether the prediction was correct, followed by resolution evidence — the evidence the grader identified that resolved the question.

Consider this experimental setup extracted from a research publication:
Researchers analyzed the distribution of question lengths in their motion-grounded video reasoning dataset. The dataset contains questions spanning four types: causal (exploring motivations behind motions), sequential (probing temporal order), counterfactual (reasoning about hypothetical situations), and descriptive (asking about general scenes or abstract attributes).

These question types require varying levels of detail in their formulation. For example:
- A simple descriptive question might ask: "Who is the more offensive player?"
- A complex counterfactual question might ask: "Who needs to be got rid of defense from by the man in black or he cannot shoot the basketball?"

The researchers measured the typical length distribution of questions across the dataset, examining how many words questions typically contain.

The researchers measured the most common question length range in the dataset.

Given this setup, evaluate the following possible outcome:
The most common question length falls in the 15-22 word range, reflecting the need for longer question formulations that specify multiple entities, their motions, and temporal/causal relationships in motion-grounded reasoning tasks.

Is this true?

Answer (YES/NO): NO